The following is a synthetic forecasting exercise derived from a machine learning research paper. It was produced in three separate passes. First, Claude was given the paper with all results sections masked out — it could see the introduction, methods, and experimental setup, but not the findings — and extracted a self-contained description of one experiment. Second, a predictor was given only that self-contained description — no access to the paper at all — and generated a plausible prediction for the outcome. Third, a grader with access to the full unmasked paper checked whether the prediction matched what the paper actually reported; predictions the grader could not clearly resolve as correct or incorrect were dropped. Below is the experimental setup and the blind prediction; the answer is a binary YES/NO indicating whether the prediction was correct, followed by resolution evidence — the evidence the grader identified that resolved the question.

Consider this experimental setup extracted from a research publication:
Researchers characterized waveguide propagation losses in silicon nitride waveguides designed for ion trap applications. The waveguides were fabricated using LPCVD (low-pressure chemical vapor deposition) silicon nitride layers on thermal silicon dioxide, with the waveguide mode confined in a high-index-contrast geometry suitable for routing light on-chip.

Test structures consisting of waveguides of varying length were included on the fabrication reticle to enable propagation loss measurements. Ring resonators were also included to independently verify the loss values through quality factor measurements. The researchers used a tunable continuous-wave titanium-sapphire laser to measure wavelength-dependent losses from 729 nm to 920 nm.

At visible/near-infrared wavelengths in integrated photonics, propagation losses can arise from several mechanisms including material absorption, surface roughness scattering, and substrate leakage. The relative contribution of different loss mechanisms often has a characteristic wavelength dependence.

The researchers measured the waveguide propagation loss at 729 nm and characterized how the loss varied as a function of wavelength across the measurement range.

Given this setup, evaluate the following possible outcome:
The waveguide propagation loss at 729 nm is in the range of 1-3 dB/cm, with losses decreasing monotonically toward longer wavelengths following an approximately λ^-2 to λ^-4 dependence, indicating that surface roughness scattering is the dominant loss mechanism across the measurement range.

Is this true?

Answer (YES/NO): YES